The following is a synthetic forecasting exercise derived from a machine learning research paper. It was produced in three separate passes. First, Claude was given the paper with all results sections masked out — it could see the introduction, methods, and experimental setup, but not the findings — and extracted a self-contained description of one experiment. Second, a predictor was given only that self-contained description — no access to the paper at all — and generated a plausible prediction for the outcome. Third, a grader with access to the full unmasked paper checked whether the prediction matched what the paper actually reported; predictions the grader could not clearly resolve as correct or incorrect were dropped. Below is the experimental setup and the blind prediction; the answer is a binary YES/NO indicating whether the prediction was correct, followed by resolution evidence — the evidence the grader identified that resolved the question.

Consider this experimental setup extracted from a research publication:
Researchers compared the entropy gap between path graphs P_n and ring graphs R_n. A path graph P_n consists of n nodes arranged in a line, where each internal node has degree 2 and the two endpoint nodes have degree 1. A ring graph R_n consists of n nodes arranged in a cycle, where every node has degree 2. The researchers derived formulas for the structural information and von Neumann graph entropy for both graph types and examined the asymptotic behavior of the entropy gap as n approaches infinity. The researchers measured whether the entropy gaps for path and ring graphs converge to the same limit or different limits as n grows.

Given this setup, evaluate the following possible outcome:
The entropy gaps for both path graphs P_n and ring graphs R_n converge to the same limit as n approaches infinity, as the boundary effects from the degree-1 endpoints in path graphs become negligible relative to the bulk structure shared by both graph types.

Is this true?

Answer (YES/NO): YES